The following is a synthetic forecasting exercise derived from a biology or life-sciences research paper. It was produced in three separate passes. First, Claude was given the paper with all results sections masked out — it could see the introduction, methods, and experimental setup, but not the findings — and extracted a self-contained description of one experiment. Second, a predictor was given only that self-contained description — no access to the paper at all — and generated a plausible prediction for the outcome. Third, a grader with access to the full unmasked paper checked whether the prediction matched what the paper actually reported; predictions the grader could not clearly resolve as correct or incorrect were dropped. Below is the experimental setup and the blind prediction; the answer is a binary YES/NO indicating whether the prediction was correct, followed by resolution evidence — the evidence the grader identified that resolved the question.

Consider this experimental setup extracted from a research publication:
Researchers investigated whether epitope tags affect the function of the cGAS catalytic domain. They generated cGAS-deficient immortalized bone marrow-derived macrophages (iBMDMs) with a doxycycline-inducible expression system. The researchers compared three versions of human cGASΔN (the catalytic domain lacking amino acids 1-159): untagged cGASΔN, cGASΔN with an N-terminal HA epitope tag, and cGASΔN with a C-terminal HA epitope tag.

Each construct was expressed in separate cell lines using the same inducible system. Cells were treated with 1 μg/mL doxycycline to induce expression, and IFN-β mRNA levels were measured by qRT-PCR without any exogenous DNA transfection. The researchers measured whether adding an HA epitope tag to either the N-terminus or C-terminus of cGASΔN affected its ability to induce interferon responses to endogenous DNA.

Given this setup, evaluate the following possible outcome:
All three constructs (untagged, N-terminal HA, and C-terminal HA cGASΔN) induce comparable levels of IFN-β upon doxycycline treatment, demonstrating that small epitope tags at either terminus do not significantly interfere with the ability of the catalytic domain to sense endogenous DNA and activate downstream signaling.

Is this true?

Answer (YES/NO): NO